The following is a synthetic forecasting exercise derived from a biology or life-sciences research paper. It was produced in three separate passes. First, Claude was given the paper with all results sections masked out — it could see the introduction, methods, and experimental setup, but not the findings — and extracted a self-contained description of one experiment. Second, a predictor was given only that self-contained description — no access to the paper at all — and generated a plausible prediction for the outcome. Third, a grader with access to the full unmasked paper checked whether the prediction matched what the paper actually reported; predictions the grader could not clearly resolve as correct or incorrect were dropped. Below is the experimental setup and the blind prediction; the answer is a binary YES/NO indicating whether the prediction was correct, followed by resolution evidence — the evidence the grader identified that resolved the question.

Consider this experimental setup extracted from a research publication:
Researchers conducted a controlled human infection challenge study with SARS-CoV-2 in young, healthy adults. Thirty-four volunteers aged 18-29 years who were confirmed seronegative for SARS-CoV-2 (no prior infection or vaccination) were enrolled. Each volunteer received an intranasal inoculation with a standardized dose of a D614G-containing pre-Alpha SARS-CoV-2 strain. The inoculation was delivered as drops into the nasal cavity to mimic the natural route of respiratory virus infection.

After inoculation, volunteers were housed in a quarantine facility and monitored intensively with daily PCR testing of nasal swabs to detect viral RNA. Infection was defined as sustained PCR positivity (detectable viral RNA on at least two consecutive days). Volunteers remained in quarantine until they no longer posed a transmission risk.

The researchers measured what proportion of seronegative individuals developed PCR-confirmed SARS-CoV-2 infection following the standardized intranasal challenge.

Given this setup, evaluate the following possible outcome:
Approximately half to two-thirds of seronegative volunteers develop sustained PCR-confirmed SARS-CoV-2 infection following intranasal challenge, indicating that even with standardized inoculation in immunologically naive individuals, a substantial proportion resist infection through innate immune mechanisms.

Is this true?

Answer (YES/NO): YES